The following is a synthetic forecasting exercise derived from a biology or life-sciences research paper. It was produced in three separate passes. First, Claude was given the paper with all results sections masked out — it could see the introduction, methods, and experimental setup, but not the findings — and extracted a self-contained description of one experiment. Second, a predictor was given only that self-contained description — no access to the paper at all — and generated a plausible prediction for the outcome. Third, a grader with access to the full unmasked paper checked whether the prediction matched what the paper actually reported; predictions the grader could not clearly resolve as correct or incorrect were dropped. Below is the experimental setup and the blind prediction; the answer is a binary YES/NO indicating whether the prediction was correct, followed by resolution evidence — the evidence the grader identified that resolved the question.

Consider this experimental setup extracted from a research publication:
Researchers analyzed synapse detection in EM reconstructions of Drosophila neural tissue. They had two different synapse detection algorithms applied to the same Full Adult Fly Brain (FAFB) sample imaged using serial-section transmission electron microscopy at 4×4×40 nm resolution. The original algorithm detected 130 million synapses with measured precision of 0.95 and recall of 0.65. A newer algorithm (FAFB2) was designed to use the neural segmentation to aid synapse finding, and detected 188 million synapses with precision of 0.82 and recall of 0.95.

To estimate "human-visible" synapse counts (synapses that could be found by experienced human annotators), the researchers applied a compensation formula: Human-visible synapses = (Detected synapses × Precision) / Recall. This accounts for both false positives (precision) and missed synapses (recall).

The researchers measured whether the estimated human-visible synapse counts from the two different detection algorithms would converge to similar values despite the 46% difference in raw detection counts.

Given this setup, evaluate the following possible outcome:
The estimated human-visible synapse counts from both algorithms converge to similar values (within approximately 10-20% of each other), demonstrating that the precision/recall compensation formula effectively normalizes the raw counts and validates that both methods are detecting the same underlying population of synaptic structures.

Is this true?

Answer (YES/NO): YES